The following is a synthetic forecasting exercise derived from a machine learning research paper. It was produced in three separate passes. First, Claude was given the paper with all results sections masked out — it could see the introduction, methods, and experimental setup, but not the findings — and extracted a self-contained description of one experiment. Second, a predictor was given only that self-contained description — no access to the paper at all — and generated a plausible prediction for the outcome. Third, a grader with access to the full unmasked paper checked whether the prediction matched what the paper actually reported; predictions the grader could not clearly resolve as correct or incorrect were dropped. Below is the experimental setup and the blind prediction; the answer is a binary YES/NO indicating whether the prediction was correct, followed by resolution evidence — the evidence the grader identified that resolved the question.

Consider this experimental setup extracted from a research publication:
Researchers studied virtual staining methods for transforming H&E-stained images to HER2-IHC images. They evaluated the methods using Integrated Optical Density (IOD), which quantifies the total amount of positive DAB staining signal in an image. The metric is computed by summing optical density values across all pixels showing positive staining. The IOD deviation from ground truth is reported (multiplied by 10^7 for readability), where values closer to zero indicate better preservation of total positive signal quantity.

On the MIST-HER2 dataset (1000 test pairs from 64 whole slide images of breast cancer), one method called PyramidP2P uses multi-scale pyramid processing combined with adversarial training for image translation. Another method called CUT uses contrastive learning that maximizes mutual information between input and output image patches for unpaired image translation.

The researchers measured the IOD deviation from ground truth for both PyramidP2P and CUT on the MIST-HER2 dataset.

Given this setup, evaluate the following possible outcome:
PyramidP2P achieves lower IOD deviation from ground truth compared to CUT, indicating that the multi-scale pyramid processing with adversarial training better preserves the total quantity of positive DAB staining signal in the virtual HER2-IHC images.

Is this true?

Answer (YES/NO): NO